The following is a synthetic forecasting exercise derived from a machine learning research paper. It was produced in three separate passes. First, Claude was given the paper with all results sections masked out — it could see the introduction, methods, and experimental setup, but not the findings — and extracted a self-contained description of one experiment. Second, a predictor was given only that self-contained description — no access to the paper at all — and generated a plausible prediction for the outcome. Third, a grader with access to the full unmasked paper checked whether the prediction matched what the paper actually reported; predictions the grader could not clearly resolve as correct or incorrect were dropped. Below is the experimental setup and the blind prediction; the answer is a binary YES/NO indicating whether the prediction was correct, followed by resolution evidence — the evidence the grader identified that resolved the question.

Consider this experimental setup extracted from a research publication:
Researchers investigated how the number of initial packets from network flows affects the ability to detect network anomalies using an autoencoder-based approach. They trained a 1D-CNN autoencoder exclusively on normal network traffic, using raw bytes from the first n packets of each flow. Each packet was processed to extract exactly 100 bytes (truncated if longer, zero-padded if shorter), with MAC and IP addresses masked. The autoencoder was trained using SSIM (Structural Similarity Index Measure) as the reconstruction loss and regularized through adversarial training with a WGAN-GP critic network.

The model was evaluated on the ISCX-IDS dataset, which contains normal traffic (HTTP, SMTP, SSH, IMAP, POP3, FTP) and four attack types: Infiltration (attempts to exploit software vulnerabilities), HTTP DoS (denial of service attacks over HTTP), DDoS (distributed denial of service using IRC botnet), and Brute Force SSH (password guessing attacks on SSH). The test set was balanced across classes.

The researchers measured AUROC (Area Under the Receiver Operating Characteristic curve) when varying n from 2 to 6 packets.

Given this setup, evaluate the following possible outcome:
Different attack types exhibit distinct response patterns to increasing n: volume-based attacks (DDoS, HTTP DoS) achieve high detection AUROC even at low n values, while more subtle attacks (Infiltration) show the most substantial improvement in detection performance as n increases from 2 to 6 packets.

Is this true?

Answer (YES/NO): NO